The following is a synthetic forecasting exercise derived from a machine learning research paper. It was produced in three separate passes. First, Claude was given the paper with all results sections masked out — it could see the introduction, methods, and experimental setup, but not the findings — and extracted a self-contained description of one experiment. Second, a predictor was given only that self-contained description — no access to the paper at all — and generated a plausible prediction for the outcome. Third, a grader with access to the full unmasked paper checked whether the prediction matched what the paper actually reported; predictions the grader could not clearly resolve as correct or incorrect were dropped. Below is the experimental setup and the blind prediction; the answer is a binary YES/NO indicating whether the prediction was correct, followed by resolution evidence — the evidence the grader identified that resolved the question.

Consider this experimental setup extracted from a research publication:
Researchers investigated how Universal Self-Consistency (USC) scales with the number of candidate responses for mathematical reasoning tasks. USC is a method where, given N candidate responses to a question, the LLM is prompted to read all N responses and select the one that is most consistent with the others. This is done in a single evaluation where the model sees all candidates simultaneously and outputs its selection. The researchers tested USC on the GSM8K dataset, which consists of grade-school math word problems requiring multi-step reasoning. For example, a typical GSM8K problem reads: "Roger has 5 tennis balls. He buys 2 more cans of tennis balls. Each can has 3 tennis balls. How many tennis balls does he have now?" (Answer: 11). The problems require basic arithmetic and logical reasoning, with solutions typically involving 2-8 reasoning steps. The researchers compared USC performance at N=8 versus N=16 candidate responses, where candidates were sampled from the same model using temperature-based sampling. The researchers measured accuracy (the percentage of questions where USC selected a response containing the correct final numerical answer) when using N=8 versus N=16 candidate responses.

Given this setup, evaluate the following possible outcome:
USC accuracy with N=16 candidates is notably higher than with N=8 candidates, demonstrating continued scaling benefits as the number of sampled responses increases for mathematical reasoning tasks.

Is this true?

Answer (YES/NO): NO